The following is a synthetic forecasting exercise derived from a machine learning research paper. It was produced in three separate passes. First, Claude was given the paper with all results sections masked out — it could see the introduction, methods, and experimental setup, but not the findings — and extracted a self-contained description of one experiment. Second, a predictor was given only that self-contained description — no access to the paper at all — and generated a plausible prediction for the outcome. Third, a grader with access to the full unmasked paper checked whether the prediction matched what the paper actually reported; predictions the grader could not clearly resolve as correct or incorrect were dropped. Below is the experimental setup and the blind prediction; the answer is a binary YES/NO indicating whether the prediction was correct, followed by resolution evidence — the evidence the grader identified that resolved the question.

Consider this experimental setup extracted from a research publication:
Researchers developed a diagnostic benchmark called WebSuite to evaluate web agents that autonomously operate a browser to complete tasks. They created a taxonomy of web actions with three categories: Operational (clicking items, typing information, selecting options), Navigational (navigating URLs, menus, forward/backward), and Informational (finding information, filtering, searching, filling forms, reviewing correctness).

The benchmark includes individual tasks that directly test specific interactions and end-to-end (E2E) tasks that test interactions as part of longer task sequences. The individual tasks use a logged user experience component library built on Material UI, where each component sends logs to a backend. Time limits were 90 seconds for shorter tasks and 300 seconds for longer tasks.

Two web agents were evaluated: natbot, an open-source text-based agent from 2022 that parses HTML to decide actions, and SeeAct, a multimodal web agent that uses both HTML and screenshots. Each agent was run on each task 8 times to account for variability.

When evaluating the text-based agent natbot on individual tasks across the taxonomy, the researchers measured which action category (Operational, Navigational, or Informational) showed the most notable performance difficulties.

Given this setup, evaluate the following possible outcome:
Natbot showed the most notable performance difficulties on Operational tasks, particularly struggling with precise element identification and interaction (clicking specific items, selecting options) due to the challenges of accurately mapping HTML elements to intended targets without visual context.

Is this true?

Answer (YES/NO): NO